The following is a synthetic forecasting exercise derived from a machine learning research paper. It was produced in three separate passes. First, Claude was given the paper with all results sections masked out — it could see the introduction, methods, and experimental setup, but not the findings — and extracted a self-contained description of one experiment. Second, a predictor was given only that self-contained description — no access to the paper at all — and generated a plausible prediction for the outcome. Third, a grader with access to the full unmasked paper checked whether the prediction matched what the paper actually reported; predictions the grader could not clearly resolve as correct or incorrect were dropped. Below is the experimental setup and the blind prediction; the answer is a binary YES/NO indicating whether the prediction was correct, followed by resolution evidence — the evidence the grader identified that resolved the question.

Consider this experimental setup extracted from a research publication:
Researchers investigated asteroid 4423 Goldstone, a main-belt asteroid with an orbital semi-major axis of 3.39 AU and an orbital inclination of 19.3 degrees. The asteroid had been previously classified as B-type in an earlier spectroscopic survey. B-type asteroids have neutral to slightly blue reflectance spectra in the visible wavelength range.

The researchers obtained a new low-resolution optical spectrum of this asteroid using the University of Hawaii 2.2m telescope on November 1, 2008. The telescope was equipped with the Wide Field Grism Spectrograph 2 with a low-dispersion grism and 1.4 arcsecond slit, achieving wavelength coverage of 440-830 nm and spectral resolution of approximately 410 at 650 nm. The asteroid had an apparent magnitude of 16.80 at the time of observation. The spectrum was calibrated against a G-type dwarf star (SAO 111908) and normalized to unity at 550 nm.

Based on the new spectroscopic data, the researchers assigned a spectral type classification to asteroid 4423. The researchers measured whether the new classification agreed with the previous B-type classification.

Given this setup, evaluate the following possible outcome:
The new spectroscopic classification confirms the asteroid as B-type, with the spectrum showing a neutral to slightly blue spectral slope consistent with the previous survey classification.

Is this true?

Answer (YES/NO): NO